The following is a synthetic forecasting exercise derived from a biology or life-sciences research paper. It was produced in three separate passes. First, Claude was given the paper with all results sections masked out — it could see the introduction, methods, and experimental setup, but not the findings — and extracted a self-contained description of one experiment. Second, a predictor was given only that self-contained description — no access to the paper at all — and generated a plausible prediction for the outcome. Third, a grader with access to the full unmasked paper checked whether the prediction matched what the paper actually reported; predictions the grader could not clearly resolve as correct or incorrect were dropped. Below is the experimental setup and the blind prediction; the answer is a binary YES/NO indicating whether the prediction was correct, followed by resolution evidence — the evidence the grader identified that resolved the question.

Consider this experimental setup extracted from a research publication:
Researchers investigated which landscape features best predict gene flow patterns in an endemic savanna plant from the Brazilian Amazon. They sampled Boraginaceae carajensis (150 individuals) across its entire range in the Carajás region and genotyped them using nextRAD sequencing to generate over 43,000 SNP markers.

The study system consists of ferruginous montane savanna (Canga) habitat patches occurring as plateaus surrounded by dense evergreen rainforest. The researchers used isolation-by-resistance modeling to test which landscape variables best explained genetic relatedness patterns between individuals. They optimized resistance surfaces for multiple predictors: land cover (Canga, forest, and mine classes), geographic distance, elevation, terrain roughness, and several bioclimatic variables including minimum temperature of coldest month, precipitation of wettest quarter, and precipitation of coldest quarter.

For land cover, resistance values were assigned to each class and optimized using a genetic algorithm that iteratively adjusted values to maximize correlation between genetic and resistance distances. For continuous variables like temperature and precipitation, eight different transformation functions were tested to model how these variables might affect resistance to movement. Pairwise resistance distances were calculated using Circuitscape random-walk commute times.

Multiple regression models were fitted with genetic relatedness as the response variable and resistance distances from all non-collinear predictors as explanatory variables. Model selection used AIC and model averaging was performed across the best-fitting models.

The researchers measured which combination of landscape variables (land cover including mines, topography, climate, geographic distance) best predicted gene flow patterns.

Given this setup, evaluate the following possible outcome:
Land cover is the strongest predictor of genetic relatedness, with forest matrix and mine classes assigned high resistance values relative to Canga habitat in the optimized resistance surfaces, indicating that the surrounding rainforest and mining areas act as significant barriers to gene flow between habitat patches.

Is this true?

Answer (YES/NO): NO